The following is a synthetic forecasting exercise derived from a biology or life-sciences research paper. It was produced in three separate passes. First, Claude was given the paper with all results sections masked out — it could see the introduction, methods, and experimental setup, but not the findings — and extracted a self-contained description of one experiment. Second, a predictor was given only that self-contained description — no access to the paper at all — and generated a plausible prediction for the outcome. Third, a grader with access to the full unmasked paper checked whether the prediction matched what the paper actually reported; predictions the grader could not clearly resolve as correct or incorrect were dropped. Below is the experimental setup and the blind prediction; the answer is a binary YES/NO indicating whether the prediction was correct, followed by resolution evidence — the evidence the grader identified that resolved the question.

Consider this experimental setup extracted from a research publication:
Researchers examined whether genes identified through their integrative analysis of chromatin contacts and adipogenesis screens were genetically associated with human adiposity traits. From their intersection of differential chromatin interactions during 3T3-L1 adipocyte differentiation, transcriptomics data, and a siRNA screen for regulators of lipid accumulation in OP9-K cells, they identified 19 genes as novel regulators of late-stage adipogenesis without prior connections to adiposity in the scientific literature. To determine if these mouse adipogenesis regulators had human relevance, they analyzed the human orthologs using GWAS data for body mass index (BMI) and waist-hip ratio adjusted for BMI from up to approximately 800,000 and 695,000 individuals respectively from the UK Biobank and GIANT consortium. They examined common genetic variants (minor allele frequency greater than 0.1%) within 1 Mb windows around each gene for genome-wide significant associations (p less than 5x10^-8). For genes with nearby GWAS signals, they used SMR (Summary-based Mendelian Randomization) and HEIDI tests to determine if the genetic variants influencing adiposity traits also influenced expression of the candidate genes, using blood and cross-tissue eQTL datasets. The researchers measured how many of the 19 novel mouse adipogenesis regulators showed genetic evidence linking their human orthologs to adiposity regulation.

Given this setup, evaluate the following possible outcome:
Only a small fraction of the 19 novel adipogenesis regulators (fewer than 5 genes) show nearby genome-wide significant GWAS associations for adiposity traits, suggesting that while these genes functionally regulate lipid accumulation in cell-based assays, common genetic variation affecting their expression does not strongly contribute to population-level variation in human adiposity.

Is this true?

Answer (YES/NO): NO